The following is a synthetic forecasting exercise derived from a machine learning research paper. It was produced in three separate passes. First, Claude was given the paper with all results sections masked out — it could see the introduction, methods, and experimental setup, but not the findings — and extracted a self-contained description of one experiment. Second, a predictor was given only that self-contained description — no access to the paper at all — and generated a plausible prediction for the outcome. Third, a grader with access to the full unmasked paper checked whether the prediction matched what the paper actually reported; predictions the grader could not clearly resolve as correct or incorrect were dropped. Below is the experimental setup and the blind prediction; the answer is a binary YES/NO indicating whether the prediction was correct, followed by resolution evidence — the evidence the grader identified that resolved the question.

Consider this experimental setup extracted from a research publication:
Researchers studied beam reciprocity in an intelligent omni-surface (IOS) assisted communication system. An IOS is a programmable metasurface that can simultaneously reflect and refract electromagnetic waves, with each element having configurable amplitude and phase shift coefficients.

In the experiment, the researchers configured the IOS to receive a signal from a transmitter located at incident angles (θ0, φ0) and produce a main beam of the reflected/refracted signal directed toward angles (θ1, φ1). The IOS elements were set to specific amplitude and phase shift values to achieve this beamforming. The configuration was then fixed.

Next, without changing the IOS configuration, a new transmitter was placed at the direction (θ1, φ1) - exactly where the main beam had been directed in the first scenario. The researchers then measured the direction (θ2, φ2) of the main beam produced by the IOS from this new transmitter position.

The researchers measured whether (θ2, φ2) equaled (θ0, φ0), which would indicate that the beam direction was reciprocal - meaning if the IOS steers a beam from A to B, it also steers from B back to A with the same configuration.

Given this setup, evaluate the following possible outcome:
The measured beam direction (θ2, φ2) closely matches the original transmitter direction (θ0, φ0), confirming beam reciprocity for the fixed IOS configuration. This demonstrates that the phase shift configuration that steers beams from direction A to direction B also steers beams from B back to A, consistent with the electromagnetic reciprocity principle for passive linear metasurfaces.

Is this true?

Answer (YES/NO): NO